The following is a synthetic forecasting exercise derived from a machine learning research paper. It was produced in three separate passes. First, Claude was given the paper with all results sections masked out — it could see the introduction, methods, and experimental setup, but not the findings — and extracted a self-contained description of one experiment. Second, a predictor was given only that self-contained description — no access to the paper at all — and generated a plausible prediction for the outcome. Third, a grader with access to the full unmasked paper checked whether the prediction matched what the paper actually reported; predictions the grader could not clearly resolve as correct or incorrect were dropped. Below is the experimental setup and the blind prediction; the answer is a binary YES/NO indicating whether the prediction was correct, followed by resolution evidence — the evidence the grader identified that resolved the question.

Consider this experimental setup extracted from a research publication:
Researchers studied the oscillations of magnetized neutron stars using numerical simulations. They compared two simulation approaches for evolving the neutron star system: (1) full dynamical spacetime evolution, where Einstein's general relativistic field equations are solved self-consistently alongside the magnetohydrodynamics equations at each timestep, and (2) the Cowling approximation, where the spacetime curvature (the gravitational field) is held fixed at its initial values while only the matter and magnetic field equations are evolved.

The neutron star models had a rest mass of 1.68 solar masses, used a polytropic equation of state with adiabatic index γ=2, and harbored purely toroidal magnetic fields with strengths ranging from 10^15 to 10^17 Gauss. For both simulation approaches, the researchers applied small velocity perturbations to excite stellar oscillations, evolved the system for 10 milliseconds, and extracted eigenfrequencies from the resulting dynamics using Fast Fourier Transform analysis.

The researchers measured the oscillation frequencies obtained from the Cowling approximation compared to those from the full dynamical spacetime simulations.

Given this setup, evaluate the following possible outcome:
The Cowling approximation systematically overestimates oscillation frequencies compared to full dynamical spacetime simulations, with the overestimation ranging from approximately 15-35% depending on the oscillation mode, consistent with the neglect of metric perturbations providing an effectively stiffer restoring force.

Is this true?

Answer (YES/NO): NO